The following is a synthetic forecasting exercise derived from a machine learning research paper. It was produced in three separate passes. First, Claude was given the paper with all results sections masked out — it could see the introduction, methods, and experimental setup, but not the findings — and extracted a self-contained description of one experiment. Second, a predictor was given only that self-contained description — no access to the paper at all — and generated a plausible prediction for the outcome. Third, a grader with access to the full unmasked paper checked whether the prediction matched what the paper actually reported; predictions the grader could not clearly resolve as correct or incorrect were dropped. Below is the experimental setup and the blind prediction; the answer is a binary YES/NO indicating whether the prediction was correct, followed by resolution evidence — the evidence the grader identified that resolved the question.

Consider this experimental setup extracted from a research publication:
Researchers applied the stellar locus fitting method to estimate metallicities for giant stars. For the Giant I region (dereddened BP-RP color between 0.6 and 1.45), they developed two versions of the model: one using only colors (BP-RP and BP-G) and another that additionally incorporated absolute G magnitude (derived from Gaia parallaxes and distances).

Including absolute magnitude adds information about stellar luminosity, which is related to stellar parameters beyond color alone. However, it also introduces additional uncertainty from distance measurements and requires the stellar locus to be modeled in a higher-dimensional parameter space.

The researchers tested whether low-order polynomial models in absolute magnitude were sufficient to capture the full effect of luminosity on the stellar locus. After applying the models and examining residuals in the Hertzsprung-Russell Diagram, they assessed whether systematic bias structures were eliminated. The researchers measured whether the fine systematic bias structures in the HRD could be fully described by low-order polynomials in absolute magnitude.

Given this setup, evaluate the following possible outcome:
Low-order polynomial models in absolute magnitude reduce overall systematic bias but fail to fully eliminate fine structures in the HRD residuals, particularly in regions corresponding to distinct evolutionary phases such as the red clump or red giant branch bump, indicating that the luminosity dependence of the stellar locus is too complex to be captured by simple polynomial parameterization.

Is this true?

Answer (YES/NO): YES